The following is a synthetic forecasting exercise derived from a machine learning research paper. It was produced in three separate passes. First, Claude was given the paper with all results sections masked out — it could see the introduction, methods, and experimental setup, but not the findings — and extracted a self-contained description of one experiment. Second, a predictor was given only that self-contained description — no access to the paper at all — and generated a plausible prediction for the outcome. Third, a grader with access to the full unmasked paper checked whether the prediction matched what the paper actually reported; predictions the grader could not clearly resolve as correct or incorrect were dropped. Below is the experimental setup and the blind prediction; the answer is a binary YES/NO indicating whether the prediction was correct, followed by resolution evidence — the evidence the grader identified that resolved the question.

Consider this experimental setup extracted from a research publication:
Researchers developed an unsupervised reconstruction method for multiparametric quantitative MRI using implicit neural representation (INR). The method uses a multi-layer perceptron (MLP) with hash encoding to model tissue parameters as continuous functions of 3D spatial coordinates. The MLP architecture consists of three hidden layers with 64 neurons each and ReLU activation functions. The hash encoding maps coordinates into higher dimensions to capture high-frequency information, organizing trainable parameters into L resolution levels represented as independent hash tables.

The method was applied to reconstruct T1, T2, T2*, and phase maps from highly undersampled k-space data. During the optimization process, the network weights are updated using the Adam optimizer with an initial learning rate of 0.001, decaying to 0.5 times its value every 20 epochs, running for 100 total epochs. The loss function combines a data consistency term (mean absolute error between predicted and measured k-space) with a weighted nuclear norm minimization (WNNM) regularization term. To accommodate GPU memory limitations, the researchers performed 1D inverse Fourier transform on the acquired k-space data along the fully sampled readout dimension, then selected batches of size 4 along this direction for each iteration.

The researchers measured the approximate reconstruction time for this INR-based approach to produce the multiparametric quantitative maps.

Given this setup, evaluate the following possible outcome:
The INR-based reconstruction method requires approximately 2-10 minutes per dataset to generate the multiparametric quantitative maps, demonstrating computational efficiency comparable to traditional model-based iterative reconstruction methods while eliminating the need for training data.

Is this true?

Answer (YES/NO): NO